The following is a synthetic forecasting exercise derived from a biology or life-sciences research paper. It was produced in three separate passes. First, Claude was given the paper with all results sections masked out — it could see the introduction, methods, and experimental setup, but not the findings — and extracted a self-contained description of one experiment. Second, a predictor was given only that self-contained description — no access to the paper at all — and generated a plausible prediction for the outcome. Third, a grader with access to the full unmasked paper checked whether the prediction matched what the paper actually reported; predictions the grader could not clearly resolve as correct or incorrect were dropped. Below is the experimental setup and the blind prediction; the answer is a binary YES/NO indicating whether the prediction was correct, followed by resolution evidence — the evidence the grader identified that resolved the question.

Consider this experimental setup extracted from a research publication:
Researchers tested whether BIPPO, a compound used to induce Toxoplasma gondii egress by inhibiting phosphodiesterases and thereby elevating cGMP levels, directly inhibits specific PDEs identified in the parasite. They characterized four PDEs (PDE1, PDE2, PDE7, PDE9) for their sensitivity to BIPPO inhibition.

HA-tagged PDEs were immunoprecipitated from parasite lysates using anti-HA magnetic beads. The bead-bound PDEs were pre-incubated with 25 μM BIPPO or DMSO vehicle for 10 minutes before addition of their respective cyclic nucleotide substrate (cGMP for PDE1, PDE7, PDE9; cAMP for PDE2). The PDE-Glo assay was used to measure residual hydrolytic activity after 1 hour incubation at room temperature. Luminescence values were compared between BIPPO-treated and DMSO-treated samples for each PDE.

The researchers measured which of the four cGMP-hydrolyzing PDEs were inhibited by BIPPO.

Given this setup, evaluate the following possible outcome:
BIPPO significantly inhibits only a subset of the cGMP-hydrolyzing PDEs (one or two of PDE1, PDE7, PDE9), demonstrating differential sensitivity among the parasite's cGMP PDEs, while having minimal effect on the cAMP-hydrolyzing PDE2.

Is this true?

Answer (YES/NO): YES